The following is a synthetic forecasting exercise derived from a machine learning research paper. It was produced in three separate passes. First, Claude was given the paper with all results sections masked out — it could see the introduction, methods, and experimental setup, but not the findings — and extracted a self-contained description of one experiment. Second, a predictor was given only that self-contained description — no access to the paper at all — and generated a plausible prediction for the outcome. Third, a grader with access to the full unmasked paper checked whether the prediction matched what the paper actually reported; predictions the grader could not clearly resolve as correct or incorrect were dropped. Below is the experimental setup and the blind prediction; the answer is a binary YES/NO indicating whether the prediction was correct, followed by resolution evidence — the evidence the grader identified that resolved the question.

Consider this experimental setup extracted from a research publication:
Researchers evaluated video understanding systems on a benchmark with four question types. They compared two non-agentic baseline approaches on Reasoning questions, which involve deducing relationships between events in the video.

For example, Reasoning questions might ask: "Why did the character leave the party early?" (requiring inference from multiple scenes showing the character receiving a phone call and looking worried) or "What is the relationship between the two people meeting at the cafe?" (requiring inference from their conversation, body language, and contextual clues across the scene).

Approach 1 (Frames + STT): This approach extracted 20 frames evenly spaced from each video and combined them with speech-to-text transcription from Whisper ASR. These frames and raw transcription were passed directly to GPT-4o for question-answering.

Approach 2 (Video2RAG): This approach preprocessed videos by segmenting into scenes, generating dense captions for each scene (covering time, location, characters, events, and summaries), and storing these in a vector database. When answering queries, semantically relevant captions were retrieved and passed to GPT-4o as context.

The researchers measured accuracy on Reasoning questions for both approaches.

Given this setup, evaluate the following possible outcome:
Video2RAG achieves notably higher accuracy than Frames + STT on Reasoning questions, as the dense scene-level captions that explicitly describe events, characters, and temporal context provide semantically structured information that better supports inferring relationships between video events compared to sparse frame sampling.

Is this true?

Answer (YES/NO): YES